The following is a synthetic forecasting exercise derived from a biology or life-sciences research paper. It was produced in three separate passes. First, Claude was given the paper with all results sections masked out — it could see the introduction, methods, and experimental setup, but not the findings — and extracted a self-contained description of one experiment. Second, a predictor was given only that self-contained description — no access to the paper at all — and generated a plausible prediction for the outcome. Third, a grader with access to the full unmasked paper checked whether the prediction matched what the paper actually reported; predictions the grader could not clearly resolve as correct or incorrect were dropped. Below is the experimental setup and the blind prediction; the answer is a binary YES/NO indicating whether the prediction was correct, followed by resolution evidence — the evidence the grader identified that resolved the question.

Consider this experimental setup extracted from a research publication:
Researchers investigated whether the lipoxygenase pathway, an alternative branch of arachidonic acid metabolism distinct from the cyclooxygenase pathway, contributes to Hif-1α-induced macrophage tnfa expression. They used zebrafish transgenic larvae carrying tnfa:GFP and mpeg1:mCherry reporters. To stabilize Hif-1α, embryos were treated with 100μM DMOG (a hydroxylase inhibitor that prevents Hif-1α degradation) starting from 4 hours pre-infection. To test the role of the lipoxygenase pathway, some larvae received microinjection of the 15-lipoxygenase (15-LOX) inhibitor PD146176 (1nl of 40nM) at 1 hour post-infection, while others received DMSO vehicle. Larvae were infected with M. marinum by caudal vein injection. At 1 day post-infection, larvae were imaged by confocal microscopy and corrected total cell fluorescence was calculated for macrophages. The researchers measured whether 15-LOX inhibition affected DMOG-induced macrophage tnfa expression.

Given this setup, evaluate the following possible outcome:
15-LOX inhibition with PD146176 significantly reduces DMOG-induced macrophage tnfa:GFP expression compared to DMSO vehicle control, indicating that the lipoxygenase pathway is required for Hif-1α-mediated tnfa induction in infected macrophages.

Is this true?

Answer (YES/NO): NO